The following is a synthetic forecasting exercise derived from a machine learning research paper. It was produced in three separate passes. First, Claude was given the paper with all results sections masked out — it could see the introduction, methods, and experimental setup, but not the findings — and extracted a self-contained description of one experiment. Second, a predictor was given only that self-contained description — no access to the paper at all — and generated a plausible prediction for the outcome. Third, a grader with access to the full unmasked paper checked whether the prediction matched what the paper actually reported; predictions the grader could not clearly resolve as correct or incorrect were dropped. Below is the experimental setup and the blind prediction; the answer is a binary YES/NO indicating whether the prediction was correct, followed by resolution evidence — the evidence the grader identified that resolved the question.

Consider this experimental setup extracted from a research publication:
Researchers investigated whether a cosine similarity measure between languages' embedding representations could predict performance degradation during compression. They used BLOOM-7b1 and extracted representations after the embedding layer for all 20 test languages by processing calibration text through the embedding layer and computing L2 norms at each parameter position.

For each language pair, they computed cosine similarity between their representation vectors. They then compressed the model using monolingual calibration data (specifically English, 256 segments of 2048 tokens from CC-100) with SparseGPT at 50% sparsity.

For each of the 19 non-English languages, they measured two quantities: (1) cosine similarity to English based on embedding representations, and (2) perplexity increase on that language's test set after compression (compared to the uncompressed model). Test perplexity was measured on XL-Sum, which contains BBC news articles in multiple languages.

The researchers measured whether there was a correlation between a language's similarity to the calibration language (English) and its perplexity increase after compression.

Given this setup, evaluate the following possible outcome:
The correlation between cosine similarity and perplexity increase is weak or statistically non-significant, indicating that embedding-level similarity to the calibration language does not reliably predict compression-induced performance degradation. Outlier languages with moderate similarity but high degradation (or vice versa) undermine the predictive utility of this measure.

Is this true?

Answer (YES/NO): NO